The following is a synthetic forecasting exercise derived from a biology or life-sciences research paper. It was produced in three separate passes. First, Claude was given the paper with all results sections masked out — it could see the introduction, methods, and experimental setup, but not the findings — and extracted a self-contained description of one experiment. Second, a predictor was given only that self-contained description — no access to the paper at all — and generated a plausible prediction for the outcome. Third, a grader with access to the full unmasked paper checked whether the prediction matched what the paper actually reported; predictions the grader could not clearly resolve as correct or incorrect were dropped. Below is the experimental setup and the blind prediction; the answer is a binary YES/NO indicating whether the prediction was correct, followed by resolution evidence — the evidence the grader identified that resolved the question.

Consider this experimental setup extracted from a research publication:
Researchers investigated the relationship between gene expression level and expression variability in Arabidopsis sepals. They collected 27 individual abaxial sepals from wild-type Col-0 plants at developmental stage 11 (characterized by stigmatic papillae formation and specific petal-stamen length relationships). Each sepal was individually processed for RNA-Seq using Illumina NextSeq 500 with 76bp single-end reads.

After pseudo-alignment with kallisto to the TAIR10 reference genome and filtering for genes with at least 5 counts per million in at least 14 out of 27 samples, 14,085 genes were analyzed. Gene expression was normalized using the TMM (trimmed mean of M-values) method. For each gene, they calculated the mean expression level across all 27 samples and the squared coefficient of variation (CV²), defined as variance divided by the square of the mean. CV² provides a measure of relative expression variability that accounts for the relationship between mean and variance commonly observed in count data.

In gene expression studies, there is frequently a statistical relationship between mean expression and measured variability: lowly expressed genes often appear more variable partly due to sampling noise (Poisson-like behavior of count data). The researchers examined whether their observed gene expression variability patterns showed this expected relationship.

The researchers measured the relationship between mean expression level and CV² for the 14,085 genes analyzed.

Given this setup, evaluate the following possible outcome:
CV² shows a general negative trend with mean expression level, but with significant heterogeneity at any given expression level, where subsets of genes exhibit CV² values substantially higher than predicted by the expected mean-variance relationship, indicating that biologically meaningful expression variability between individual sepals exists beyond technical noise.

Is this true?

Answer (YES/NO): NO